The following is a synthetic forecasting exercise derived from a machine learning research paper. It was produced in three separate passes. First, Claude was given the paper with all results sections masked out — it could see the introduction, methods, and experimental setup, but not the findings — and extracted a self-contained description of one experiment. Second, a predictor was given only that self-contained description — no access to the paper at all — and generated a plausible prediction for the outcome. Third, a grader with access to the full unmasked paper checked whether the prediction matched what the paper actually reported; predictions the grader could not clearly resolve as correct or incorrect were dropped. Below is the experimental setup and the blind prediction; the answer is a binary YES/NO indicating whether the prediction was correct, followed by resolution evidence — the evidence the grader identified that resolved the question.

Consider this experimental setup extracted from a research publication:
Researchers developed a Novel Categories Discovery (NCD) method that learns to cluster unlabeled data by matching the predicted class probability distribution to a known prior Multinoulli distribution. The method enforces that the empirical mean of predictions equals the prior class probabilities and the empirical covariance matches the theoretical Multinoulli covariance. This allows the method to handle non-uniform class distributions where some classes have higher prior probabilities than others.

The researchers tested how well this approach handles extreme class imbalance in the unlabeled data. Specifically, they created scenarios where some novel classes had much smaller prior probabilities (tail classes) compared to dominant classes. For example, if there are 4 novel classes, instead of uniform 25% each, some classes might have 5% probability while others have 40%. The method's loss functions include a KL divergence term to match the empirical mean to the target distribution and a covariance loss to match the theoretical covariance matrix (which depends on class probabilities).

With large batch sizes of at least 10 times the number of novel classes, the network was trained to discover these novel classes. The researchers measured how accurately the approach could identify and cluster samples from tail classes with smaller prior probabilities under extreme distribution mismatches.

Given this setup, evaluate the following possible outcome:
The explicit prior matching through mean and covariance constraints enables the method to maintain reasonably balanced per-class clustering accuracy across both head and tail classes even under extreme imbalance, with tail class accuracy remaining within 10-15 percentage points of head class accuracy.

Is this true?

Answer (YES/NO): NO